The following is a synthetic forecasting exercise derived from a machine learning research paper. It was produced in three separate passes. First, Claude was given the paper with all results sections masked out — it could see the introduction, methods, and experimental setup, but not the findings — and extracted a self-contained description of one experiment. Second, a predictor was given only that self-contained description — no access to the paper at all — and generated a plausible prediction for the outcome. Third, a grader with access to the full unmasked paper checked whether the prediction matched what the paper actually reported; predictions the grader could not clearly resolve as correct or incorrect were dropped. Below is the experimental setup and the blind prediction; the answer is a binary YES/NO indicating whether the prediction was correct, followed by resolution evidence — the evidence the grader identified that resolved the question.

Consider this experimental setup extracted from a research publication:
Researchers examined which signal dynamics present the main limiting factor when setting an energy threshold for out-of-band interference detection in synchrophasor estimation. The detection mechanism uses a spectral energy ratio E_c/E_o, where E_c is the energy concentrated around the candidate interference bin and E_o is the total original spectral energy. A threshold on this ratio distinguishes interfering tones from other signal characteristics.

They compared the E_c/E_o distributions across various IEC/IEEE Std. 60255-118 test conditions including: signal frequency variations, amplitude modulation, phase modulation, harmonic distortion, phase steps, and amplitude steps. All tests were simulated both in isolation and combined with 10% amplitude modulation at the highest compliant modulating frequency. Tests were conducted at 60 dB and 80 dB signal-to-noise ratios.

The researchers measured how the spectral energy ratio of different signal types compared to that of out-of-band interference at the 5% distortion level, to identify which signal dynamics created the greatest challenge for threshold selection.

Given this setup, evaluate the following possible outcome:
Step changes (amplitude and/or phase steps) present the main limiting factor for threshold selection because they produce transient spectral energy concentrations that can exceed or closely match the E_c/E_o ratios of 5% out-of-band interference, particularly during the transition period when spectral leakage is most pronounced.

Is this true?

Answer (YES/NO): YES